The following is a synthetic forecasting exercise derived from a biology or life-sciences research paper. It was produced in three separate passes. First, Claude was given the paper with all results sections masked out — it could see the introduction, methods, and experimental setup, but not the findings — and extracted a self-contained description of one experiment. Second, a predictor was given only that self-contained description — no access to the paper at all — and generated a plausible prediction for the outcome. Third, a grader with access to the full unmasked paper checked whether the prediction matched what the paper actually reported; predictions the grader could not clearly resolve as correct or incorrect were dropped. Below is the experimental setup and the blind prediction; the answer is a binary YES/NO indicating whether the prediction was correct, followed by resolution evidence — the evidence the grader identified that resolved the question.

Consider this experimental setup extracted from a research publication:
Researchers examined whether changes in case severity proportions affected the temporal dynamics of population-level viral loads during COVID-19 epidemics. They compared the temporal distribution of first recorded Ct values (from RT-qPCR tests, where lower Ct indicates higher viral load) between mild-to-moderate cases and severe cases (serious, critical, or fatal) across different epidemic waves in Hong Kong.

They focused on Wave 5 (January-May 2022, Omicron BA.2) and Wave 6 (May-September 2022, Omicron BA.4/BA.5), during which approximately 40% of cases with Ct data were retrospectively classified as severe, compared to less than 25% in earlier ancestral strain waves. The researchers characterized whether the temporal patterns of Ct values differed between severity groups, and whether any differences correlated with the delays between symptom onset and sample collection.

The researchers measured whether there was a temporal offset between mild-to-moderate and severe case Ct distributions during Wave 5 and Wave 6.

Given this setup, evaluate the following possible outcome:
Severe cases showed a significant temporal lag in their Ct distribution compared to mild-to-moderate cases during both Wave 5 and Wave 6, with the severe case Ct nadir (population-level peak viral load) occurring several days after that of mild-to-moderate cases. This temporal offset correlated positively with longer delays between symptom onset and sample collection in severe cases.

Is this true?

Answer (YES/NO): NO